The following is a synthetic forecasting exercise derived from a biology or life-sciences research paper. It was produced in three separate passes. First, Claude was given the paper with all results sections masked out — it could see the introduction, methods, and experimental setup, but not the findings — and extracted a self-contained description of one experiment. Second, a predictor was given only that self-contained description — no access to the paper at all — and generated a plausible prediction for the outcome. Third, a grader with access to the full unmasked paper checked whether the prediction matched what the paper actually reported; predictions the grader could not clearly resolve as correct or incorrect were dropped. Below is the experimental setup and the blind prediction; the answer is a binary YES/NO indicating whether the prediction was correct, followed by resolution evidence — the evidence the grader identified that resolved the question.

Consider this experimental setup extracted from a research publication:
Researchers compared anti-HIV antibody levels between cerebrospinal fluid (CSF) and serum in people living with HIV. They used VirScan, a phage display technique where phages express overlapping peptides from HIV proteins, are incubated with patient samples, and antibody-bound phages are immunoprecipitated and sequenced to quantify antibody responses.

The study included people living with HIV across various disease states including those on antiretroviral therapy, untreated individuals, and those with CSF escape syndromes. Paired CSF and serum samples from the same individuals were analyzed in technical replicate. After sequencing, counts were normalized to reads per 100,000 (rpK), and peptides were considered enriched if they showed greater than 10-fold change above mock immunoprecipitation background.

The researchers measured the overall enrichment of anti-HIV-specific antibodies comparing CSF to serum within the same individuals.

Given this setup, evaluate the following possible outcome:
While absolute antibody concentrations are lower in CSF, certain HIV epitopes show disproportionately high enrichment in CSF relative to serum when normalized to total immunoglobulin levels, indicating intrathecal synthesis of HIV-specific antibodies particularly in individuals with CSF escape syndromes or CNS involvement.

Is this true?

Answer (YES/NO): NO